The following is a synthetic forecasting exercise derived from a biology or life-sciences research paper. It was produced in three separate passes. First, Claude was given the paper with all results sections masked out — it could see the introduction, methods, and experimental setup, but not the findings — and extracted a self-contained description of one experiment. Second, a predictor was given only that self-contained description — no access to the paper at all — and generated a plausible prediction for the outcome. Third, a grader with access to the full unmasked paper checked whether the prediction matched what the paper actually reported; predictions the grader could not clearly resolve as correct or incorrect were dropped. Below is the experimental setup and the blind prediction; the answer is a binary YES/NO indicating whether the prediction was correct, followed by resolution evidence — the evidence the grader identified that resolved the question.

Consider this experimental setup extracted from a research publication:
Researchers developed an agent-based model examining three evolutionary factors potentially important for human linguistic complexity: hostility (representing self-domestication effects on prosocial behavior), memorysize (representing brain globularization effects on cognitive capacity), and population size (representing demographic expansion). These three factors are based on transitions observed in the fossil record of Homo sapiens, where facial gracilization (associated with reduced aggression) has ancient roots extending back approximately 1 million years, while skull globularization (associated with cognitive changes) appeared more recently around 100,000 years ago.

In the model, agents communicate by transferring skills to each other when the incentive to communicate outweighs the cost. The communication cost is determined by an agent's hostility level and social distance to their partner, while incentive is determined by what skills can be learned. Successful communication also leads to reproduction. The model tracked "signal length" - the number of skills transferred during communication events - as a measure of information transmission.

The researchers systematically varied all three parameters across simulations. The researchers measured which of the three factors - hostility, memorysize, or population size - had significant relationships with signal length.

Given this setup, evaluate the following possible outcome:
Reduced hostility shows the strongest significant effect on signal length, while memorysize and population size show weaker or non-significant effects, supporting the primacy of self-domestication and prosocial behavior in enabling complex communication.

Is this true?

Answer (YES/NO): NO